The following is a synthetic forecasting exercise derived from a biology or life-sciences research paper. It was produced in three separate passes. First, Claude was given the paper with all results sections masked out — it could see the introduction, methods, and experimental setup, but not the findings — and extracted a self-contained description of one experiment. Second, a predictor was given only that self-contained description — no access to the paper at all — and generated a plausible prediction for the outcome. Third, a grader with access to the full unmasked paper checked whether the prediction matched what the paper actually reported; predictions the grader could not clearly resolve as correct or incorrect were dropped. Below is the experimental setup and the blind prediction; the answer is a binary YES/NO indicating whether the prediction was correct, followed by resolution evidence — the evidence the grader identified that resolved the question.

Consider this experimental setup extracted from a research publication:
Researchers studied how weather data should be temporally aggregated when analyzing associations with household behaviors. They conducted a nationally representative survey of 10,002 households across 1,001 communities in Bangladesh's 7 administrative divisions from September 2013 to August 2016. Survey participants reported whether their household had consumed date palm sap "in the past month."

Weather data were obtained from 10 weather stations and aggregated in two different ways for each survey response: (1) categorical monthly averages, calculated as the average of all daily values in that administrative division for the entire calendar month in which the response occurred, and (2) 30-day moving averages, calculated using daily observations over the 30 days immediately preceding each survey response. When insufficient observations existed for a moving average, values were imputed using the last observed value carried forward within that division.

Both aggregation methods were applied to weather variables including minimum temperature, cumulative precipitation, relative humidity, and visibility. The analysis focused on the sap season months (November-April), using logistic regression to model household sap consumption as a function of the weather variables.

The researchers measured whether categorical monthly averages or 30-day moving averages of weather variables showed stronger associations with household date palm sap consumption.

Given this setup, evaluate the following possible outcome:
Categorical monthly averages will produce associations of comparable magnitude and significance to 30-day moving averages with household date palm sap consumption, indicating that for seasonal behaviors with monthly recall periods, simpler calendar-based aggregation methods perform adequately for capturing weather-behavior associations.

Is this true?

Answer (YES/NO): NO